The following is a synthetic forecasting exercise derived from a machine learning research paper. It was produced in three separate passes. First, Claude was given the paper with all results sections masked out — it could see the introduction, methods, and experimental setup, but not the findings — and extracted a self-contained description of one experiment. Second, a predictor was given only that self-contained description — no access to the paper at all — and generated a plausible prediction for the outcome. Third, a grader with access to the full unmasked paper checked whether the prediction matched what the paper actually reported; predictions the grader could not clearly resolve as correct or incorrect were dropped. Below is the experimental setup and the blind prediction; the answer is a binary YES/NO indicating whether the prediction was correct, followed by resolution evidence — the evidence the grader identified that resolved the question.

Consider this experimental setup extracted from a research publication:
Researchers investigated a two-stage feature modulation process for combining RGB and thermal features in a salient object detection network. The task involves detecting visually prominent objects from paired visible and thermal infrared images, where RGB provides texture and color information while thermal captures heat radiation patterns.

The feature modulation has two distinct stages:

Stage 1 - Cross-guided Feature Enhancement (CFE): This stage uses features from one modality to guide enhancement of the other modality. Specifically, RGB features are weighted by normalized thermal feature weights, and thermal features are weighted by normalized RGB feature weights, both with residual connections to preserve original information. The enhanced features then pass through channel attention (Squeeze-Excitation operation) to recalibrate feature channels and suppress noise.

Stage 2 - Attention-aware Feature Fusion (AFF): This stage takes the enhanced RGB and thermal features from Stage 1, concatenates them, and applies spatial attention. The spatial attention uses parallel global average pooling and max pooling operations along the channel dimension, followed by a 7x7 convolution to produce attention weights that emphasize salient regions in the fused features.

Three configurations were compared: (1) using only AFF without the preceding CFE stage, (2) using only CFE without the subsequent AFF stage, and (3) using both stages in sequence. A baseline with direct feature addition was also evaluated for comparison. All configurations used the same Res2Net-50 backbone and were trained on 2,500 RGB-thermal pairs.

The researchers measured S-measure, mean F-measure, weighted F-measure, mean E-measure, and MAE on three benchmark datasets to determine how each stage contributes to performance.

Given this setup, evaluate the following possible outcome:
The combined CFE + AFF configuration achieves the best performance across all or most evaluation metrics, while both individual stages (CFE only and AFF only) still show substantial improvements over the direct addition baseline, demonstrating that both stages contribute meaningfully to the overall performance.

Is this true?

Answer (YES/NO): YES